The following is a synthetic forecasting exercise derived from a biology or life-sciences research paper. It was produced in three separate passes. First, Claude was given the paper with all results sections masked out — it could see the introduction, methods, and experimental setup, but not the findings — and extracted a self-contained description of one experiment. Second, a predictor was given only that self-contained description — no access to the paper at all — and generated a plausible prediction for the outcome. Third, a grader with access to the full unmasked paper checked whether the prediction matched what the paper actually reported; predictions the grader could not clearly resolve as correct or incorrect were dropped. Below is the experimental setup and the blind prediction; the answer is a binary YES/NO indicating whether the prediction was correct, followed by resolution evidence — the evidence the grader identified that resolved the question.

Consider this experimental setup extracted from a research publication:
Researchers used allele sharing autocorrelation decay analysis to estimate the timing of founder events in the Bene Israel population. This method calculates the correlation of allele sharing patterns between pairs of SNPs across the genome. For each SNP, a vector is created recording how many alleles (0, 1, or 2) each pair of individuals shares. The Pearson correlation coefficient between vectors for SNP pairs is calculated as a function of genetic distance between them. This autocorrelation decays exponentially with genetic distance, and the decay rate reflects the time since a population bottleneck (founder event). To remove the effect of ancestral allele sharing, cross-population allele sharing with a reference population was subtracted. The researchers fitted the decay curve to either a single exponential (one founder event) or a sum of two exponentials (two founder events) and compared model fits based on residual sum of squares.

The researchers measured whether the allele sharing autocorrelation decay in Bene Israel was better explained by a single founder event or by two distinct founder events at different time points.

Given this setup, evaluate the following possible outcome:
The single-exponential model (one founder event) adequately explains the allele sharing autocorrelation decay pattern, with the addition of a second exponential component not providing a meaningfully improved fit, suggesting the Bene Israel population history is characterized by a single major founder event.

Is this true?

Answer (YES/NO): NO